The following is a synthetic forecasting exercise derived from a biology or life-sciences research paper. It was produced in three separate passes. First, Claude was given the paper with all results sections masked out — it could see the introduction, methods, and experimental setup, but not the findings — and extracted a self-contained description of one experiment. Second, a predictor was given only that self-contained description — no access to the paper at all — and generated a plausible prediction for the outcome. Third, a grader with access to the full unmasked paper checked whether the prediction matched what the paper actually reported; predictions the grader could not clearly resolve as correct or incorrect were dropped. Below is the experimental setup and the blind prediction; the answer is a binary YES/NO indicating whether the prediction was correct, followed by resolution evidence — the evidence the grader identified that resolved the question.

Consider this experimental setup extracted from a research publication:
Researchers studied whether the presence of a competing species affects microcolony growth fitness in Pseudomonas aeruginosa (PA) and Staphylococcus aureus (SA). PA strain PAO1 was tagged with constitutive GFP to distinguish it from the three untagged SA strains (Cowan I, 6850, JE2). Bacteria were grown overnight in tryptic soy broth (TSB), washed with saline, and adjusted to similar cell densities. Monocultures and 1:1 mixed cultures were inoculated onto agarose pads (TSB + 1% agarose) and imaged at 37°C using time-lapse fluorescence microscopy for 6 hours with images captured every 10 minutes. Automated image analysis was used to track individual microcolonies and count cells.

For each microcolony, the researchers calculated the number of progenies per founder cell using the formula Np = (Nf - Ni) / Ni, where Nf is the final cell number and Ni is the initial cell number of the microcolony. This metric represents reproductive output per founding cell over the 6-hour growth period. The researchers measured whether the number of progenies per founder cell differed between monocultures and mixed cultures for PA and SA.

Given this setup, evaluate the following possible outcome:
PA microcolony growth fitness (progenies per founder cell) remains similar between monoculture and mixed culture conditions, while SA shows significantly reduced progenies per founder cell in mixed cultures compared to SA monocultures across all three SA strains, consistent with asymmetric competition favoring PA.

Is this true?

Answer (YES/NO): NO